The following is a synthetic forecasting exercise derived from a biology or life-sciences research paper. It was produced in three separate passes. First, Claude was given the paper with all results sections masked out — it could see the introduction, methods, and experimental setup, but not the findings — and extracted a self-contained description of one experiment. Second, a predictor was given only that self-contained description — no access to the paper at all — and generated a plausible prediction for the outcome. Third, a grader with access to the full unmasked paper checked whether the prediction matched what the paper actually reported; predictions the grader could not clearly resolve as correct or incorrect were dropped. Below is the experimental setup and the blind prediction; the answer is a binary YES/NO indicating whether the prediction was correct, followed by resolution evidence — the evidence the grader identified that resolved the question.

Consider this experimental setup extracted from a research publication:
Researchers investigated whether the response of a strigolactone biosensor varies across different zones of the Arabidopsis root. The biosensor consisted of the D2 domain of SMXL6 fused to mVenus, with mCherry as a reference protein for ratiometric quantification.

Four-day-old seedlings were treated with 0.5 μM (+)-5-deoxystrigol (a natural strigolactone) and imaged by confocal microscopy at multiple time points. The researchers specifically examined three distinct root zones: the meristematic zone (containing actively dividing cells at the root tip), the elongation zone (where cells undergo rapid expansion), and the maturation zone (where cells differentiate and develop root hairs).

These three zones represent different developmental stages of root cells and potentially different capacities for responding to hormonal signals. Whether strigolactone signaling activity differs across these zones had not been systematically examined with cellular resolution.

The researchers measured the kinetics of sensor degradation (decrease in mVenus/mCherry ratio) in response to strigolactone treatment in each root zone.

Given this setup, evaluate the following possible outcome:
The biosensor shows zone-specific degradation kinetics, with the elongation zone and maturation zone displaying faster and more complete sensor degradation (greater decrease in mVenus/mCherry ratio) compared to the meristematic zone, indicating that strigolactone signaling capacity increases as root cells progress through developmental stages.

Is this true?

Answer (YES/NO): YES